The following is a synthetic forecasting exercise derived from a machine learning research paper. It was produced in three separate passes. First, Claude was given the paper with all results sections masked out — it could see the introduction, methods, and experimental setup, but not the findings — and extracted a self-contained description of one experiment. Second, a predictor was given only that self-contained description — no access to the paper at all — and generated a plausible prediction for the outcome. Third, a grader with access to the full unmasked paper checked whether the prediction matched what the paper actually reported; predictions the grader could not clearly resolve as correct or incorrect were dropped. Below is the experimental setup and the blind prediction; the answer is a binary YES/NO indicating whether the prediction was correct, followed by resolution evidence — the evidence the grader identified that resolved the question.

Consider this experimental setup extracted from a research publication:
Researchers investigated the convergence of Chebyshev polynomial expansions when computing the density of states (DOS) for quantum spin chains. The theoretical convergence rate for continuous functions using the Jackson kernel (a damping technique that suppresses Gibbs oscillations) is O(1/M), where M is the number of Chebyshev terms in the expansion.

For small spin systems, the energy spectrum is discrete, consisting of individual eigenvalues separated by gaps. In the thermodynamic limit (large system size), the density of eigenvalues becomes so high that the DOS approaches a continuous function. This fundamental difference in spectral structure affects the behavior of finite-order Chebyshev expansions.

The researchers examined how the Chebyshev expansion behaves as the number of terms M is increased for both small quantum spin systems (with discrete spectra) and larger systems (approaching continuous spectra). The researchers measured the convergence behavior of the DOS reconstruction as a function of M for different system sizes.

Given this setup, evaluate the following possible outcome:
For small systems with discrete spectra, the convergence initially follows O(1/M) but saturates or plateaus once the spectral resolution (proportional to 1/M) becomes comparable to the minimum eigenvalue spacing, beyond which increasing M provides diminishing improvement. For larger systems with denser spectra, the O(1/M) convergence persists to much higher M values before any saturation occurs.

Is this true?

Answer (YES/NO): NO